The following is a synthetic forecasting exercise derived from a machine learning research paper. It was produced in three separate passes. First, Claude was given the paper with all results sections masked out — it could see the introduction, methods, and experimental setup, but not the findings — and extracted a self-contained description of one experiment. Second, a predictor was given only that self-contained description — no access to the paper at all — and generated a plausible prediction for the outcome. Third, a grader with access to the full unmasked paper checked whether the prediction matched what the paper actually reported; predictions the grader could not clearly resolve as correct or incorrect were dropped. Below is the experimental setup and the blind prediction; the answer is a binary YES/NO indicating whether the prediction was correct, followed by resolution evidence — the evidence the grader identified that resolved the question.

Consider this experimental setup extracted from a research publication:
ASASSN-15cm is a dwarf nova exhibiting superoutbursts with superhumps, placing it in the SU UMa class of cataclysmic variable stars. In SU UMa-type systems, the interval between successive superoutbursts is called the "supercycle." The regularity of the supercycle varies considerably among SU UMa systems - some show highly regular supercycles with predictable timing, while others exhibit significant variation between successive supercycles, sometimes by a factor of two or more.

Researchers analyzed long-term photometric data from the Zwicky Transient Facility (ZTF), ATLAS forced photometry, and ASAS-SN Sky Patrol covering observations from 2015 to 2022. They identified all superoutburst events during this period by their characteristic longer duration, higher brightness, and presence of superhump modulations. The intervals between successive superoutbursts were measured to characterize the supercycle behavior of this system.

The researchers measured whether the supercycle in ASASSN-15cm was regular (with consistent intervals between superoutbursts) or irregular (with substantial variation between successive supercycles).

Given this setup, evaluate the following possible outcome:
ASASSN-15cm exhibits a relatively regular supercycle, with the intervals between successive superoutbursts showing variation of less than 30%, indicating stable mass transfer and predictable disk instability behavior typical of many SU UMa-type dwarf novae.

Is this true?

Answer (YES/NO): YES